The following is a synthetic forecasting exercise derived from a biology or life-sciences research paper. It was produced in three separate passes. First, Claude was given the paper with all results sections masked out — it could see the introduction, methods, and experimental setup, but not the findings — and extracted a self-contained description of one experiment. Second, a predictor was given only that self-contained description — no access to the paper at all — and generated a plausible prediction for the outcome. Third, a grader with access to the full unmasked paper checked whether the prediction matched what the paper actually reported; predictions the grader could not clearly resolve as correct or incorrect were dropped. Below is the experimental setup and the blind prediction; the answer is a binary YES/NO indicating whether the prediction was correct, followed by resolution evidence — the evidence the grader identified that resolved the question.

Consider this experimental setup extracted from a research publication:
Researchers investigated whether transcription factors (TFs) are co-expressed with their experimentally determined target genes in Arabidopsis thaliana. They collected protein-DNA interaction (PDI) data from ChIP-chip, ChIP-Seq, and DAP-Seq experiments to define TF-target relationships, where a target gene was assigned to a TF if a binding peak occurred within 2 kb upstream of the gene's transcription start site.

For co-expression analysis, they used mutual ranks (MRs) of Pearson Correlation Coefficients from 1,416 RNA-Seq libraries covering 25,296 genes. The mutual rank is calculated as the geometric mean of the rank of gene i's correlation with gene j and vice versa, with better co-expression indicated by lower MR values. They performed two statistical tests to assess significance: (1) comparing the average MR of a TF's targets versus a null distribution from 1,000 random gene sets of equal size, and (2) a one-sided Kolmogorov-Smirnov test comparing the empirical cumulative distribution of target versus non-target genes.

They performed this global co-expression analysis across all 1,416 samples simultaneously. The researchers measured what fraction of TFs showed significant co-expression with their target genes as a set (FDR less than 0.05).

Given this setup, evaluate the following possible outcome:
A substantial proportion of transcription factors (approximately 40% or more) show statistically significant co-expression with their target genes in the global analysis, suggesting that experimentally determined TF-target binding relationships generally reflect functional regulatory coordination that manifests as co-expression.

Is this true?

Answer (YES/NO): YES